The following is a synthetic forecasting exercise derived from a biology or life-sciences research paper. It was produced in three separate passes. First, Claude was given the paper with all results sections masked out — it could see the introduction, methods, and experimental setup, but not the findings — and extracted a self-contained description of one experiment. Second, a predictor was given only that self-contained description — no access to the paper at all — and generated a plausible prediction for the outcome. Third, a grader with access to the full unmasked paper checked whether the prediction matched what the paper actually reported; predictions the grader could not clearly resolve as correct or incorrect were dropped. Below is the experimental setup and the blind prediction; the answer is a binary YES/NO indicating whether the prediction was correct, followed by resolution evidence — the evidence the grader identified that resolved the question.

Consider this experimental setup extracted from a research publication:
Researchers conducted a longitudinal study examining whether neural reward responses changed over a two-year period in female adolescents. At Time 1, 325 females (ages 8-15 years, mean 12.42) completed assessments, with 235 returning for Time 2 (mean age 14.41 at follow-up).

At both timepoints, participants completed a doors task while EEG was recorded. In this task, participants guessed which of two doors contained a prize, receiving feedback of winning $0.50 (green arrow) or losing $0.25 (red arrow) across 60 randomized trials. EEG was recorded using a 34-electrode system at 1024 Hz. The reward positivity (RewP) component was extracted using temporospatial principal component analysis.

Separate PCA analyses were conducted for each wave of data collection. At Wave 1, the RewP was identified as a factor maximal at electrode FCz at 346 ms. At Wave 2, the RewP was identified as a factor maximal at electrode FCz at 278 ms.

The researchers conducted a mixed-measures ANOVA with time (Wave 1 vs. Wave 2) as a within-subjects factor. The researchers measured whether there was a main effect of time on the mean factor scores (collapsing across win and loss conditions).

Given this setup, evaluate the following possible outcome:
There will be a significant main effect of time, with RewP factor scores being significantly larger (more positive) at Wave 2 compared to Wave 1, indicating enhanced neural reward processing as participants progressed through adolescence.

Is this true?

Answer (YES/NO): YES